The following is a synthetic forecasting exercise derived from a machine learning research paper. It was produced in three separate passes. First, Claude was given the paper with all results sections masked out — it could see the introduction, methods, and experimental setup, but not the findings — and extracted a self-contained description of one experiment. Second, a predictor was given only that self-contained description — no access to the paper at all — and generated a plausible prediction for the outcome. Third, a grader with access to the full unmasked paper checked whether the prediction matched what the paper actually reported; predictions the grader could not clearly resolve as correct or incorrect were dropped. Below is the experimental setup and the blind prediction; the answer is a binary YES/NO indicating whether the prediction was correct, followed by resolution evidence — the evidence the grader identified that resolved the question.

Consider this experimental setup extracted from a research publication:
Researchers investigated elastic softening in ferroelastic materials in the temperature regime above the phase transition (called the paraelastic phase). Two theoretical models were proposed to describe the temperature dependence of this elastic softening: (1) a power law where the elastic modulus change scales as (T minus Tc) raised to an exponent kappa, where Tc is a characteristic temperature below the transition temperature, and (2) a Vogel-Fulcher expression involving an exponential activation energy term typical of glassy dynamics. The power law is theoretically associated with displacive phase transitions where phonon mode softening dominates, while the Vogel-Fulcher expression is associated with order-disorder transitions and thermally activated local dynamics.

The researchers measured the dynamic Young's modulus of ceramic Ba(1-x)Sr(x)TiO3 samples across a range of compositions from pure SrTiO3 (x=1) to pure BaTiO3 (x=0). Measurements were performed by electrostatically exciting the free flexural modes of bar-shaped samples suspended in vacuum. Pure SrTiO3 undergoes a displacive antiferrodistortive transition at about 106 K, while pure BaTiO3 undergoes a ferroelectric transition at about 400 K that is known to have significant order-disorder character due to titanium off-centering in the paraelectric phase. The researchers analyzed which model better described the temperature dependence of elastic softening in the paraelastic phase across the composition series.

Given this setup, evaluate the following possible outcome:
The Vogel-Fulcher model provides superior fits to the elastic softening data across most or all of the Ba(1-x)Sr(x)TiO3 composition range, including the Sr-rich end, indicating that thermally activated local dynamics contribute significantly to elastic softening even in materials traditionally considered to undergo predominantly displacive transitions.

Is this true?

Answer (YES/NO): NO